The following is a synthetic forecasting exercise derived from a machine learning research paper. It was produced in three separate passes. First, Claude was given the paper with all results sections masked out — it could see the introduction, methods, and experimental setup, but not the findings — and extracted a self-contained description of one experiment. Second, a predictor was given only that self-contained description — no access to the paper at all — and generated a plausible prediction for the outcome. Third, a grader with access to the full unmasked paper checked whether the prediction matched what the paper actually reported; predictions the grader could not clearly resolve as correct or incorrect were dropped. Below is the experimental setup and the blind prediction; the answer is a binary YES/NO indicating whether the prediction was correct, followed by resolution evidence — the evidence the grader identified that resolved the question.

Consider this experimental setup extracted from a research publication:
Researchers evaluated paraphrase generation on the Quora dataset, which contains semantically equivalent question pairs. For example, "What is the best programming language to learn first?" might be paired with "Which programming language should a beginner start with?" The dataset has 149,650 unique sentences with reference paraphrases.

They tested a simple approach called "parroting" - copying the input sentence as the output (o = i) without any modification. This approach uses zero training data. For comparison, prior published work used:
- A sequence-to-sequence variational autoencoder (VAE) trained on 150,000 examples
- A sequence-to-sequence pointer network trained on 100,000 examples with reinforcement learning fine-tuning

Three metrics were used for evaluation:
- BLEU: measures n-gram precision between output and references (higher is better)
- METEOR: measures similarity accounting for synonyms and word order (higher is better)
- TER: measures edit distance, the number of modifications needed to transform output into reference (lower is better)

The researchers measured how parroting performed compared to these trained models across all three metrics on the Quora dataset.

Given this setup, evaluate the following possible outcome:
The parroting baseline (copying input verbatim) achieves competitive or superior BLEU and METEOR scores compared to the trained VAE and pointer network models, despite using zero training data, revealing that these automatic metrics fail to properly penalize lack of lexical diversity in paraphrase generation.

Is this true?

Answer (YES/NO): YES